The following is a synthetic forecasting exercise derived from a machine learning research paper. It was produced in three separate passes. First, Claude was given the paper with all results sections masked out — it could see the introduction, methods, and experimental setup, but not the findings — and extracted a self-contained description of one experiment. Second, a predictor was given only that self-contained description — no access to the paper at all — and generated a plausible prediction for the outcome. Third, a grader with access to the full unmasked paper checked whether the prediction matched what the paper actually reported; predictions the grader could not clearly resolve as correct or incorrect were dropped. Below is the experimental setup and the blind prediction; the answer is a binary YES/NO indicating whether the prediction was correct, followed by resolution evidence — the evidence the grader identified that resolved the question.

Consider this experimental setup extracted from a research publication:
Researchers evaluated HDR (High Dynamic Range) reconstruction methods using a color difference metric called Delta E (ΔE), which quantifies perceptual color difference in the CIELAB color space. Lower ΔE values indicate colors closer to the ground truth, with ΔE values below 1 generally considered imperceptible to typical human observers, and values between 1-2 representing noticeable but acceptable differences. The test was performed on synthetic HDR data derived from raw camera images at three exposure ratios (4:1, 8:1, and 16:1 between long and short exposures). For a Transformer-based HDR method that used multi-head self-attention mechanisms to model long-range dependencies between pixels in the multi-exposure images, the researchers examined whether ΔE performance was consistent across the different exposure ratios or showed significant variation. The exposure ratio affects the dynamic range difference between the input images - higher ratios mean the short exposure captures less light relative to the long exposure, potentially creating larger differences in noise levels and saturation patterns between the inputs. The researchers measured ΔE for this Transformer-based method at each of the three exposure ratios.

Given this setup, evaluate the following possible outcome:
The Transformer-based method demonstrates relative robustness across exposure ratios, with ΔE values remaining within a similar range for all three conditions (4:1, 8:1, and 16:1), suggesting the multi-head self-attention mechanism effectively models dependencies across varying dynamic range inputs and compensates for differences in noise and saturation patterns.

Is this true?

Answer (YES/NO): YES